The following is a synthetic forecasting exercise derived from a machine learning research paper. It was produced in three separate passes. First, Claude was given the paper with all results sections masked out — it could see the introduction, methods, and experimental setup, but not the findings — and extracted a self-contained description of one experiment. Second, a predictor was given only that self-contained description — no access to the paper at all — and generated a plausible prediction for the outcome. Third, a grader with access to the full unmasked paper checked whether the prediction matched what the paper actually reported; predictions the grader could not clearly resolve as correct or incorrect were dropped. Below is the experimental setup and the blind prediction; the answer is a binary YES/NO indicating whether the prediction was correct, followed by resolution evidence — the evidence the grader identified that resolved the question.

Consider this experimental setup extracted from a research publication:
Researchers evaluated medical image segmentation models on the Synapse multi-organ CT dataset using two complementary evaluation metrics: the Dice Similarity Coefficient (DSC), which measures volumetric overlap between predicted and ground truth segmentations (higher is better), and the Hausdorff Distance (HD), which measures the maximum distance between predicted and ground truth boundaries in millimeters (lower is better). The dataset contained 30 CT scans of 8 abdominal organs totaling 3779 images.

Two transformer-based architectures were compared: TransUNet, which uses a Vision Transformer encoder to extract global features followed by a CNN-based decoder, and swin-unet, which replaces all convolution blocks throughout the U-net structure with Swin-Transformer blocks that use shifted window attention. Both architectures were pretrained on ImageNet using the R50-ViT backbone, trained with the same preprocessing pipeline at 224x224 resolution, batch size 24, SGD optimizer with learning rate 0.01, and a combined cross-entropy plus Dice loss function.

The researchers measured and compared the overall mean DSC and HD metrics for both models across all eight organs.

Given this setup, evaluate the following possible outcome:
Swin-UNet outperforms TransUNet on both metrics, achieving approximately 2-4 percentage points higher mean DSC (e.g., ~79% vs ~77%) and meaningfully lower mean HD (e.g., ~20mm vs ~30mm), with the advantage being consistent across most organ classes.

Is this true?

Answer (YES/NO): NO